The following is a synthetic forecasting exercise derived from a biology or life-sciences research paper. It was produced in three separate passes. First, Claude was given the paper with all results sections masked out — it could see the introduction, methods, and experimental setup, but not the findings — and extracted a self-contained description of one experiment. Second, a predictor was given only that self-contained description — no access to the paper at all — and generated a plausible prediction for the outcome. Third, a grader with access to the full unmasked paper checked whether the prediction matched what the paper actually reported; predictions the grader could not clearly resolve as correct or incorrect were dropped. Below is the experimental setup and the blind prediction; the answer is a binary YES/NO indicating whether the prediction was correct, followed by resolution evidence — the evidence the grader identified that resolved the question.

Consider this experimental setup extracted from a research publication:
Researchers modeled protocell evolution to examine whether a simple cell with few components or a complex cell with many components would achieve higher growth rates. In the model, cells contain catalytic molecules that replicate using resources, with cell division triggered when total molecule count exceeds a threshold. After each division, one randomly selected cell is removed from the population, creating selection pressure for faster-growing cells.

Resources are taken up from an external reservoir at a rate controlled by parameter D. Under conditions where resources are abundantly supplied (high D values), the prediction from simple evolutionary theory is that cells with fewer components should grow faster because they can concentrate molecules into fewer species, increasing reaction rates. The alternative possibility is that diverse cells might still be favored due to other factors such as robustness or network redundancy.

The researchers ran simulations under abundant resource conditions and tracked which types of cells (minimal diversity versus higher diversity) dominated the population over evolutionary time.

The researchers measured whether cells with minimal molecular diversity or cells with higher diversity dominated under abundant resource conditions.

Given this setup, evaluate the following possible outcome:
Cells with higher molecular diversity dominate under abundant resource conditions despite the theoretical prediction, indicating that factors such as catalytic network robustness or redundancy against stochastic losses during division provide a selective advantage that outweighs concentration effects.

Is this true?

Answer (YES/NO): NO